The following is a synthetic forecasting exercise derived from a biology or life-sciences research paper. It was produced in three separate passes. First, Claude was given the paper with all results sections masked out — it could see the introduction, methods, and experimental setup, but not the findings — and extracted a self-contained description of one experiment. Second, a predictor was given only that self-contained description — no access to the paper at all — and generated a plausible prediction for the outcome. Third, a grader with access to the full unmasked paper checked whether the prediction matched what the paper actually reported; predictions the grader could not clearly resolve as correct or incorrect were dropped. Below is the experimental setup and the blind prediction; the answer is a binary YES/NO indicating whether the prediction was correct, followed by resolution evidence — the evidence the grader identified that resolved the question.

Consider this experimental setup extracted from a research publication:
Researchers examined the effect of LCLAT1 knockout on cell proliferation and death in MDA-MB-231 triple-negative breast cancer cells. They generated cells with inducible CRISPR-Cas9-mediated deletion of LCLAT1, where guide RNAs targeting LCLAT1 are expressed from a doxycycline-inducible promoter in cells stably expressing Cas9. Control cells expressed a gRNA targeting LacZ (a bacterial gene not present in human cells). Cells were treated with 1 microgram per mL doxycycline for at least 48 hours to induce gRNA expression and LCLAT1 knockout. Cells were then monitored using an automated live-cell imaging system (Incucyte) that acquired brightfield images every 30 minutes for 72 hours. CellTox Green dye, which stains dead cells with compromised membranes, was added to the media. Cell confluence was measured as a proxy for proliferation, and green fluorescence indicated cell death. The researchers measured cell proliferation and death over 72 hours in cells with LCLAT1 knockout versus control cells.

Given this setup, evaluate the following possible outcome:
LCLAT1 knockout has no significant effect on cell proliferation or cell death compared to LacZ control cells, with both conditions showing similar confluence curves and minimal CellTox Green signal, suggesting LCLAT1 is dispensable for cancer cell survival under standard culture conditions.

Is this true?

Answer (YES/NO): NO